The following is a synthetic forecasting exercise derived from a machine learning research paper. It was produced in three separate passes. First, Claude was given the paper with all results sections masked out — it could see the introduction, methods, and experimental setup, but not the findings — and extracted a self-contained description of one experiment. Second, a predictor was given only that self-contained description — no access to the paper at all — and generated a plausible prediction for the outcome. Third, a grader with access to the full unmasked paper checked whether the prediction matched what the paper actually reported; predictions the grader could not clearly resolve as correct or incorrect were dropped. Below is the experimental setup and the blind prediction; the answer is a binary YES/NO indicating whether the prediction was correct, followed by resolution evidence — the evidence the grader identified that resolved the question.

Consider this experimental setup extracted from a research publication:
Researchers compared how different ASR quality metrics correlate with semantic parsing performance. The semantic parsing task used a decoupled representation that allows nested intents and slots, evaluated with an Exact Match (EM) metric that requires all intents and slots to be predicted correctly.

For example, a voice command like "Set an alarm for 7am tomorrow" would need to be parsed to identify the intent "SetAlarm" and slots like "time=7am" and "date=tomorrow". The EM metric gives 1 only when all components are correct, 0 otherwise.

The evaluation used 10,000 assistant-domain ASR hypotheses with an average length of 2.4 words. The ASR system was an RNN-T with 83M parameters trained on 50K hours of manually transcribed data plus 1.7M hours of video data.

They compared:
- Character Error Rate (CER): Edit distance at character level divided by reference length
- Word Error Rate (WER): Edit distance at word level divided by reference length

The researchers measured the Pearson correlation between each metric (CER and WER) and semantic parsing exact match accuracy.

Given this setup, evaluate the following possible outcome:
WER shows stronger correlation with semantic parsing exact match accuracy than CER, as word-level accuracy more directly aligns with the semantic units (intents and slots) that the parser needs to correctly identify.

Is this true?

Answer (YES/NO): YES